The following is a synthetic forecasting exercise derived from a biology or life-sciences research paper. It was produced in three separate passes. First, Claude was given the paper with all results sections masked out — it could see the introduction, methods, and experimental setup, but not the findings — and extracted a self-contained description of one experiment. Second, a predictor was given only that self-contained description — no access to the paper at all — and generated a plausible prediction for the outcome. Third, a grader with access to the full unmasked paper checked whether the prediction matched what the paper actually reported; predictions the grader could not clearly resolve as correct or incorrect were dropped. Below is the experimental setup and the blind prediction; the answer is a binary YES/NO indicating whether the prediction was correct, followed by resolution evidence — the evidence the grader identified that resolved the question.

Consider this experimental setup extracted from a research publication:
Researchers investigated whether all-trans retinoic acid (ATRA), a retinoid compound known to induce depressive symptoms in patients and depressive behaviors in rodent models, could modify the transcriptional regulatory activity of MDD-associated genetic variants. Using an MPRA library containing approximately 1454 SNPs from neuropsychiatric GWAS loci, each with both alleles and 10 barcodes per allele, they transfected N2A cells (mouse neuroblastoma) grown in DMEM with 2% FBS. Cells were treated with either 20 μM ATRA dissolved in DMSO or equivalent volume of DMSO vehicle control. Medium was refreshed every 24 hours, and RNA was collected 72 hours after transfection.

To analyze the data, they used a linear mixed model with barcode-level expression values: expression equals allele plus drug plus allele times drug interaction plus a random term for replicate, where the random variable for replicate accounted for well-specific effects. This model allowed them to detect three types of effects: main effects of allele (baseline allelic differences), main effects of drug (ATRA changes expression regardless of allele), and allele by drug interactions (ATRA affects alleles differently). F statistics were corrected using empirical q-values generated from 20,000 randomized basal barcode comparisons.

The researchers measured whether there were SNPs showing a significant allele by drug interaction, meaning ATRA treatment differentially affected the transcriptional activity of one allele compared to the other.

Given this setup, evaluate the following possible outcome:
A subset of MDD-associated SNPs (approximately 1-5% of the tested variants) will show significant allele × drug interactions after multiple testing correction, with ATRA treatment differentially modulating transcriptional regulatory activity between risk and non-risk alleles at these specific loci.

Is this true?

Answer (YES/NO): NO